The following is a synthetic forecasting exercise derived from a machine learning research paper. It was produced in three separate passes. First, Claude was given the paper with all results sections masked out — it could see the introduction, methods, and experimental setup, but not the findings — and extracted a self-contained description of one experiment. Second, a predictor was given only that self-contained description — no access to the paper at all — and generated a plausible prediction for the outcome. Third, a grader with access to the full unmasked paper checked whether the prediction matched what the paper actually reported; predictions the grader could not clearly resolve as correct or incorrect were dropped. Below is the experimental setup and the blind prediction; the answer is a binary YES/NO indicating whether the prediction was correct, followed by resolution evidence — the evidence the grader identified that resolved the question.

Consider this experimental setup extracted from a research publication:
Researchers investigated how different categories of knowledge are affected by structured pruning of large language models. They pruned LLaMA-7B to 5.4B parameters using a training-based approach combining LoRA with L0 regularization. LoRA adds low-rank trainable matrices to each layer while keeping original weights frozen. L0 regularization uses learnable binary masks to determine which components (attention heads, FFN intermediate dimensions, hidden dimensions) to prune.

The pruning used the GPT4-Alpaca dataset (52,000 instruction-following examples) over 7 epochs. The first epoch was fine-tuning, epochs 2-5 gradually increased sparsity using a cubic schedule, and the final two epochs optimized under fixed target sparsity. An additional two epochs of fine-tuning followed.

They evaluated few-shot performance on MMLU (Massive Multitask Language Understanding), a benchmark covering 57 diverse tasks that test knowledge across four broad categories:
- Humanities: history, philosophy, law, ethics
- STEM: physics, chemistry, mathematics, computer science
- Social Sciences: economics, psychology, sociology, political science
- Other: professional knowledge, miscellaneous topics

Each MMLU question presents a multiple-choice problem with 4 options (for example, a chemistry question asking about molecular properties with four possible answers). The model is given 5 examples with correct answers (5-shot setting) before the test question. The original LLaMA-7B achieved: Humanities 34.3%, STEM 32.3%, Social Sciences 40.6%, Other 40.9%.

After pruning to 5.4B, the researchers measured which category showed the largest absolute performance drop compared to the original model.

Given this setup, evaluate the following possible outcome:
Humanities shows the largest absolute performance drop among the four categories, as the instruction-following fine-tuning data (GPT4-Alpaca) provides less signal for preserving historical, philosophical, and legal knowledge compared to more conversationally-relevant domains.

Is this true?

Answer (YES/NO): NO